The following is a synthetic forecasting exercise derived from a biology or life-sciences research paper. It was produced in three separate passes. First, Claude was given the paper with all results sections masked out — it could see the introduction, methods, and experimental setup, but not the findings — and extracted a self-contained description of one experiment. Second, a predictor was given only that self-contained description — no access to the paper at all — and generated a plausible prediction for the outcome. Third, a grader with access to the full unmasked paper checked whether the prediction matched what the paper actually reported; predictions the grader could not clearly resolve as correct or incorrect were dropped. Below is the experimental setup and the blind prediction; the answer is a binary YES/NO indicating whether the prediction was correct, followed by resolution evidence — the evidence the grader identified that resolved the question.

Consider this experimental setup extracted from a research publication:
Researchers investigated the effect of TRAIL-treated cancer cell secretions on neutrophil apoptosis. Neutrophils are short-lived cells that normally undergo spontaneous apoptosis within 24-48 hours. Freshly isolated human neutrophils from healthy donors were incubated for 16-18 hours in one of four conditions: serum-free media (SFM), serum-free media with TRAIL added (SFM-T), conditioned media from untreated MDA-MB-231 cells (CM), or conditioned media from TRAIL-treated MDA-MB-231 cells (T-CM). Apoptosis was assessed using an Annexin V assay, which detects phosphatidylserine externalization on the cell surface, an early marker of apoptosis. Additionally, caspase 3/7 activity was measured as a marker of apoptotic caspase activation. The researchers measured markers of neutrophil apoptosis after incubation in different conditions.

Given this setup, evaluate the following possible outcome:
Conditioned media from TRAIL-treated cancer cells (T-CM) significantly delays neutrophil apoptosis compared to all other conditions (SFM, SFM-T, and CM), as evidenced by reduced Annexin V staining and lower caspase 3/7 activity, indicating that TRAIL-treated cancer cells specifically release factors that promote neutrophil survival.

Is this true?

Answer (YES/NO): YES